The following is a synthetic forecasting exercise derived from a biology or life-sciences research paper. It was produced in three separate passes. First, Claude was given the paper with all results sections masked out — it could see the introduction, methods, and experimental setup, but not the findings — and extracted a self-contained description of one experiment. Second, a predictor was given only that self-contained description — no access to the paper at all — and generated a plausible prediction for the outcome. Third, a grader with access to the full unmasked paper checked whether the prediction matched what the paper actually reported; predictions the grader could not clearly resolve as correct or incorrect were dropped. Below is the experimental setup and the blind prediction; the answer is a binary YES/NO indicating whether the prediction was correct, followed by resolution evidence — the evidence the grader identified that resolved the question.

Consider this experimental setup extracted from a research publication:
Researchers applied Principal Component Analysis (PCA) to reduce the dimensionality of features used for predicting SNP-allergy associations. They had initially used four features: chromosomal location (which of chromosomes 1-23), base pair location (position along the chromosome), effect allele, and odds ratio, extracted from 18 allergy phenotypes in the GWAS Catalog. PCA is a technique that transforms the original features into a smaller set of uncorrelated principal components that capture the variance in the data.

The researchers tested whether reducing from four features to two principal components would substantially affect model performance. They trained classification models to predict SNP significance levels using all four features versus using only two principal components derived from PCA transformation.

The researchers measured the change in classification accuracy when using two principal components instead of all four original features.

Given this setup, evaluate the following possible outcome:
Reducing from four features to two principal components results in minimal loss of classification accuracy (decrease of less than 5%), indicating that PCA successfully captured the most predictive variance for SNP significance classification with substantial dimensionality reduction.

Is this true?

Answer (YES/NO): YES